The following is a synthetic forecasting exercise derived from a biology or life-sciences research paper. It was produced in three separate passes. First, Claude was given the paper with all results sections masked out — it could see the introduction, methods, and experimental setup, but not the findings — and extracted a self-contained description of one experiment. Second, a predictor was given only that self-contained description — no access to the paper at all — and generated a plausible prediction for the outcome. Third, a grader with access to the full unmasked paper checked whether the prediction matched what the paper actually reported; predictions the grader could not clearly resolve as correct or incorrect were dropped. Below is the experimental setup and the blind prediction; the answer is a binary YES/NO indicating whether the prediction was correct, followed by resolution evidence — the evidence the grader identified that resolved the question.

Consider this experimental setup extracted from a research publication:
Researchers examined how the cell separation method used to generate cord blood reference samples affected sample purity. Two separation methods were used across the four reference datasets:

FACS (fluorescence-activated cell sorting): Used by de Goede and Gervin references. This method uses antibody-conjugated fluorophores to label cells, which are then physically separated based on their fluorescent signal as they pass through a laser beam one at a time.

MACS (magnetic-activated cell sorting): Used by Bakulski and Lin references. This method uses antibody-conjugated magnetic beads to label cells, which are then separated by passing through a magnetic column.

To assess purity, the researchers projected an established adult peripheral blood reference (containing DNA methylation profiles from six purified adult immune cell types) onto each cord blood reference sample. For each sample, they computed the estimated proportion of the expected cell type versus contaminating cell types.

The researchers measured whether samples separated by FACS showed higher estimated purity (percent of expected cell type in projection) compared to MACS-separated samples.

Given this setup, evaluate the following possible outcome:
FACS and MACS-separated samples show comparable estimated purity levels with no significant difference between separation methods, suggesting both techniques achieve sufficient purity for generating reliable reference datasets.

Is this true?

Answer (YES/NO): NO